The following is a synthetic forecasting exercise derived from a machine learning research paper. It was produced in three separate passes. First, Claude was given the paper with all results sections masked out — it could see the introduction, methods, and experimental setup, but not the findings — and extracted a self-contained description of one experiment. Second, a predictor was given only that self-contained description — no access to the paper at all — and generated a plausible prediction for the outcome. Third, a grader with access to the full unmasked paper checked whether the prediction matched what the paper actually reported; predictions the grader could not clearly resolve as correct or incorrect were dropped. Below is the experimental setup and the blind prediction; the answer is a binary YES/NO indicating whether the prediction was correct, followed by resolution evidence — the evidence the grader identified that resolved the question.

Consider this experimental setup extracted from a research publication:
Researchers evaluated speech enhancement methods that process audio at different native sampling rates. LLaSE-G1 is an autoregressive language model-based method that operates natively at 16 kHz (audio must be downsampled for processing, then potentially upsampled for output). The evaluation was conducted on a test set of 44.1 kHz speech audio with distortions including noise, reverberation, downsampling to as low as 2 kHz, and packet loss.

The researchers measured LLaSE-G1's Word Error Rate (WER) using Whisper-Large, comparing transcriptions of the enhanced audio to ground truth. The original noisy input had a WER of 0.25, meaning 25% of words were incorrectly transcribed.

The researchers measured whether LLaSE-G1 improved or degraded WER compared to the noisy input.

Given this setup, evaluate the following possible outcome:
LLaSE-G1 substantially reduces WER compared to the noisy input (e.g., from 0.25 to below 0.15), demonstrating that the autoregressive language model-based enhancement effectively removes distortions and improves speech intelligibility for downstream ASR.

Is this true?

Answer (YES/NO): NO